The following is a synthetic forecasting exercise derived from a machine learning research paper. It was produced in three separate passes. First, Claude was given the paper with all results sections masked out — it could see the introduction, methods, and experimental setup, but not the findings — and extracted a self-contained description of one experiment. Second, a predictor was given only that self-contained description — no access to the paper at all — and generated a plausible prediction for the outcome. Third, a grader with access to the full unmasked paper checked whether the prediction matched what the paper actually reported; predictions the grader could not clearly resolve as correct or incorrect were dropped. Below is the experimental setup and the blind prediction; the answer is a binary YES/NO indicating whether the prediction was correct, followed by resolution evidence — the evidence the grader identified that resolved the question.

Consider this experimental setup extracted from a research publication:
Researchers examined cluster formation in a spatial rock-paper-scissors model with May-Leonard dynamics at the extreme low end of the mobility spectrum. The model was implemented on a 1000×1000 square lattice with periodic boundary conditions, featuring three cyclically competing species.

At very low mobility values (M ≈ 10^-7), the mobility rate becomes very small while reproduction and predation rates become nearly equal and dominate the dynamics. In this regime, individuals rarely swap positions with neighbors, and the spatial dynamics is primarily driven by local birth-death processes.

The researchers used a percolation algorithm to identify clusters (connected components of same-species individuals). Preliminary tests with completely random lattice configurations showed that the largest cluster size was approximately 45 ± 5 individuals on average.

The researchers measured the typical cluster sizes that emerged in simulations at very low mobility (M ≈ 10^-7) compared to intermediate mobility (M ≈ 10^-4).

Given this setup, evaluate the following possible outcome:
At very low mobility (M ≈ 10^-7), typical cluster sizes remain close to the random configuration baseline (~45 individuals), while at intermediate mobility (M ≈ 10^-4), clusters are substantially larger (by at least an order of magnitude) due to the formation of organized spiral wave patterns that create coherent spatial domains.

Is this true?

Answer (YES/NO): YES